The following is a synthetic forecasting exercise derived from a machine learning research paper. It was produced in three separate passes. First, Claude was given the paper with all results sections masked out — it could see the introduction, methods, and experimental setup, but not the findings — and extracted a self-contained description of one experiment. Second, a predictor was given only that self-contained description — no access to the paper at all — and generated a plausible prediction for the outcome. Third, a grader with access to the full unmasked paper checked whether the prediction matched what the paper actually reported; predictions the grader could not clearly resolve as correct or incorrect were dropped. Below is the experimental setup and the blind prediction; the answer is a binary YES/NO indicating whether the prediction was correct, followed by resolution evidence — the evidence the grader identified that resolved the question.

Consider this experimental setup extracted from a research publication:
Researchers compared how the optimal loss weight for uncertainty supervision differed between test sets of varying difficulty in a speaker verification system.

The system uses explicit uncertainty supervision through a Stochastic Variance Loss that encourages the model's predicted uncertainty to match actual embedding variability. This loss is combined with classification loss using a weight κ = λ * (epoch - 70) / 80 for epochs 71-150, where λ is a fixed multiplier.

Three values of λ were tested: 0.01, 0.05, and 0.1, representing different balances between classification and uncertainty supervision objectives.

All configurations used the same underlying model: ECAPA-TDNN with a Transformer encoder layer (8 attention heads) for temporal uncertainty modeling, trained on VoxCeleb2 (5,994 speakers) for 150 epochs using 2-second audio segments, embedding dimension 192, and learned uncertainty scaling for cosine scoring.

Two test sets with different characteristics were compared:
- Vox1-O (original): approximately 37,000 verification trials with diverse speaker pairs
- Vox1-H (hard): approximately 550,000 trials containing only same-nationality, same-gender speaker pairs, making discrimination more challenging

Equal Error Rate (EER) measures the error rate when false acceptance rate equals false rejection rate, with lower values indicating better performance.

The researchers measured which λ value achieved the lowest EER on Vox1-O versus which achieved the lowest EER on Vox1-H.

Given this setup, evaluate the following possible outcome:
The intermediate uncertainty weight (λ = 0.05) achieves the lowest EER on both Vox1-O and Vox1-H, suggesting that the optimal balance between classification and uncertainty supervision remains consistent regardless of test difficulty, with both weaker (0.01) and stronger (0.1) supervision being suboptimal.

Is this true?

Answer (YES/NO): NO